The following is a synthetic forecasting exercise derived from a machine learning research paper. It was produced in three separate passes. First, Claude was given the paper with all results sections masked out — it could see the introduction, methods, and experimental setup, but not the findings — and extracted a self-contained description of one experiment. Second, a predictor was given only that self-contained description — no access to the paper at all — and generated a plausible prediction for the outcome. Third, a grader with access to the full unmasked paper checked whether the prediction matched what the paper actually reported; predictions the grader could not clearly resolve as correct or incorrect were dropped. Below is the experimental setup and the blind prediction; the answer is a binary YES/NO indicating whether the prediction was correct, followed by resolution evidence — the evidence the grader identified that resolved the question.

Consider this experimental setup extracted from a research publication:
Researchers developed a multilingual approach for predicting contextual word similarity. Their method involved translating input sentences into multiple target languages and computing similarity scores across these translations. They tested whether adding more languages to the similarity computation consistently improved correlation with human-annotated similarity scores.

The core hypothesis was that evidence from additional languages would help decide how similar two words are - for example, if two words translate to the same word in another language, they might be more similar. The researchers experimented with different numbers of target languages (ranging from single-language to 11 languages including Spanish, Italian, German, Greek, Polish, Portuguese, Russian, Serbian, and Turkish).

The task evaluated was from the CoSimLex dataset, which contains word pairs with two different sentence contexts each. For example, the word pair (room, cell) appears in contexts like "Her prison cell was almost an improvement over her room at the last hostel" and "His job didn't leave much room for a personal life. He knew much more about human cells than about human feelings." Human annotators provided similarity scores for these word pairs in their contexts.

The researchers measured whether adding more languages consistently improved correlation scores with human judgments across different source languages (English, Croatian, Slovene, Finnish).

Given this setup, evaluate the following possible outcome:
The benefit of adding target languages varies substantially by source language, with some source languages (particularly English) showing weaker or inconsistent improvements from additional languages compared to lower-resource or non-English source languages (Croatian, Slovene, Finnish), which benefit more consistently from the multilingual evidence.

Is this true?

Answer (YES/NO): NO